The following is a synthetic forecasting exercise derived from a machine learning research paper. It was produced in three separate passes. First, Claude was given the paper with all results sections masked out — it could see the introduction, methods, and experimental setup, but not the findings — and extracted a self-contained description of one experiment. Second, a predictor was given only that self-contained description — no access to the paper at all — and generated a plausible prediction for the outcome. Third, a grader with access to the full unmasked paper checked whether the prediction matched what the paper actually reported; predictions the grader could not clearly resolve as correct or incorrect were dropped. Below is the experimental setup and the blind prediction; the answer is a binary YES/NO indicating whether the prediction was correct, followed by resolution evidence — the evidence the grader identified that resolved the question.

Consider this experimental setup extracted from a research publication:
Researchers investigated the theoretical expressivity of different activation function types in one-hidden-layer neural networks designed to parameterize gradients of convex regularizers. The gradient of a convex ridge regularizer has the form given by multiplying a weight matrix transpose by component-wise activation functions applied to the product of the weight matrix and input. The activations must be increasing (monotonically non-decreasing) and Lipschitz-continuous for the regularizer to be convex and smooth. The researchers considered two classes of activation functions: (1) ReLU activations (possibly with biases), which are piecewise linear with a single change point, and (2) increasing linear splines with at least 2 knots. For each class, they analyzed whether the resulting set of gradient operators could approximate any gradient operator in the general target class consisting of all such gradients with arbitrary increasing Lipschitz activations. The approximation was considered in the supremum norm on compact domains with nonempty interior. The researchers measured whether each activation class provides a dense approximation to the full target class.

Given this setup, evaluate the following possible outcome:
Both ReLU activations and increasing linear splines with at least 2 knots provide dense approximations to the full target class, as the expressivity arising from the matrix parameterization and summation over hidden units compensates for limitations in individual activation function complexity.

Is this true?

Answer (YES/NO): NO